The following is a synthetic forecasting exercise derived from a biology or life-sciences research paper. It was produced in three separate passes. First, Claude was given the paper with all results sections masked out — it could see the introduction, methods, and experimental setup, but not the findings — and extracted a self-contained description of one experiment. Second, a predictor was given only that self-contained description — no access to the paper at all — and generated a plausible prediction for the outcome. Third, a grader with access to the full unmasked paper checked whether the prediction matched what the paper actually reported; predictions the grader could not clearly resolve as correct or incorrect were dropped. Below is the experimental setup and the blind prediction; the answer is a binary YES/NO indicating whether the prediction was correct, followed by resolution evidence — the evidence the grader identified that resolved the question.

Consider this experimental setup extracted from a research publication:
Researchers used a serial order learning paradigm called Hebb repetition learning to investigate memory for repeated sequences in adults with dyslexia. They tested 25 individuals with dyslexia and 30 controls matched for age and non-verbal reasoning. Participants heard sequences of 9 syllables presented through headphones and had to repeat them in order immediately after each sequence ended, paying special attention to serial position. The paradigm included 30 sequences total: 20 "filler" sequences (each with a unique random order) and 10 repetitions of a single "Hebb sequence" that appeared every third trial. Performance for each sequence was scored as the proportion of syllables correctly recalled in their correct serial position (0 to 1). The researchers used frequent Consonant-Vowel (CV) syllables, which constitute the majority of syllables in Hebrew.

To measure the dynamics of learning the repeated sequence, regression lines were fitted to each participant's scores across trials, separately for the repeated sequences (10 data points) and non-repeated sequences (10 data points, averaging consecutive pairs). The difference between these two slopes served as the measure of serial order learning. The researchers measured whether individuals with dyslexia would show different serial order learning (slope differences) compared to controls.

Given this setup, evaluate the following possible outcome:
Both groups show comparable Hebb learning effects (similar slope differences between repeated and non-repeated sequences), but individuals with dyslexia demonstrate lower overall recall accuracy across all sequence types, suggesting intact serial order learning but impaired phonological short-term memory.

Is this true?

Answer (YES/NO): NO